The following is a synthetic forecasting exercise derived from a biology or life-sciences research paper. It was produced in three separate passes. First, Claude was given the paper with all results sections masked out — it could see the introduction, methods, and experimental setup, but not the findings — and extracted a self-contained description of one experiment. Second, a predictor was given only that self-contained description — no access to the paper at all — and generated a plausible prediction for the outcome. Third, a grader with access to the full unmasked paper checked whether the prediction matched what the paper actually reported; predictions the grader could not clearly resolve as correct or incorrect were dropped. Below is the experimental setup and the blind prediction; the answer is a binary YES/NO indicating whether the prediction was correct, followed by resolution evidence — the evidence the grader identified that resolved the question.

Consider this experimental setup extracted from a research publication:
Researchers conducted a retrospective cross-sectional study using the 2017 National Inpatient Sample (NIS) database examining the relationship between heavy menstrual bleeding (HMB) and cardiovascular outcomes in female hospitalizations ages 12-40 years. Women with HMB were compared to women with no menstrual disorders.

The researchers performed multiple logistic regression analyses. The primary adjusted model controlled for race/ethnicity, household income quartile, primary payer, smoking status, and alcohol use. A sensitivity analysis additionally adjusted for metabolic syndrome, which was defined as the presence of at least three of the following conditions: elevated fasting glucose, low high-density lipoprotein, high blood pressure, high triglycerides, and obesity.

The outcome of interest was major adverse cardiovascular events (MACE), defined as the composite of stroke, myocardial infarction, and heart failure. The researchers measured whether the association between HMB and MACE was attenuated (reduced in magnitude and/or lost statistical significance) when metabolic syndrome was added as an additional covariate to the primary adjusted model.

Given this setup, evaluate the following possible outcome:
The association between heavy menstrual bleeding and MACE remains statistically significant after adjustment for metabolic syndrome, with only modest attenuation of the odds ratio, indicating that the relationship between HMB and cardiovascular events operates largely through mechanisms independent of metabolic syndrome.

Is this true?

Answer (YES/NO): YES